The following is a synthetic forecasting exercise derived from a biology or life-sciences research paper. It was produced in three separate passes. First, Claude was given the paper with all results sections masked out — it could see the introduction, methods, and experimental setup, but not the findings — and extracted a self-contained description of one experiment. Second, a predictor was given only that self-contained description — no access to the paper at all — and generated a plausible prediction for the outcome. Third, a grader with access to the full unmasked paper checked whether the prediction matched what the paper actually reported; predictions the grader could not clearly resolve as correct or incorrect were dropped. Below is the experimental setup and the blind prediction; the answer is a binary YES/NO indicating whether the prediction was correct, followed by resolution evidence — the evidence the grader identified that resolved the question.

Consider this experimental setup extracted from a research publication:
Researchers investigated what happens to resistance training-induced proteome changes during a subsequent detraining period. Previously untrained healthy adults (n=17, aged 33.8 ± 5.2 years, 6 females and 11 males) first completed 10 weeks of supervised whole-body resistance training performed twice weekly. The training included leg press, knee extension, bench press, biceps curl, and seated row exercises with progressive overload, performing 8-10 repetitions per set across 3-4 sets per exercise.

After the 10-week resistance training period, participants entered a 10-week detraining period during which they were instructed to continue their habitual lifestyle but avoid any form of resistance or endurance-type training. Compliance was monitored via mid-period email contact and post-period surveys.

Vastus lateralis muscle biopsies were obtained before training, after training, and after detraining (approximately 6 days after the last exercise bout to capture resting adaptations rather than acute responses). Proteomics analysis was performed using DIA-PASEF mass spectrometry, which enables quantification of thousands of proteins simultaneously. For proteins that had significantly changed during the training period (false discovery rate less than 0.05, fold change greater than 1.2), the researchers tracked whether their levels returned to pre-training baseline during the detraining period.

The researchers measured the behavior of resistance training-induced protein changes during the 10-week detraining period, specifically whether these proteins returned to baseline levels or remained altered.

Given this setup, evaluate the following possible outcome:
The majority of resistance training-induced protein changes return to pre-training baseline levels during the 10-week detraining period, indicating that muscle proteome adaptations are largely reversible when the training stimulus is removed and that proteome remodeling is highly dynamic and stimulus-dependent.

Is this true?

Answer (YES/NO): NO